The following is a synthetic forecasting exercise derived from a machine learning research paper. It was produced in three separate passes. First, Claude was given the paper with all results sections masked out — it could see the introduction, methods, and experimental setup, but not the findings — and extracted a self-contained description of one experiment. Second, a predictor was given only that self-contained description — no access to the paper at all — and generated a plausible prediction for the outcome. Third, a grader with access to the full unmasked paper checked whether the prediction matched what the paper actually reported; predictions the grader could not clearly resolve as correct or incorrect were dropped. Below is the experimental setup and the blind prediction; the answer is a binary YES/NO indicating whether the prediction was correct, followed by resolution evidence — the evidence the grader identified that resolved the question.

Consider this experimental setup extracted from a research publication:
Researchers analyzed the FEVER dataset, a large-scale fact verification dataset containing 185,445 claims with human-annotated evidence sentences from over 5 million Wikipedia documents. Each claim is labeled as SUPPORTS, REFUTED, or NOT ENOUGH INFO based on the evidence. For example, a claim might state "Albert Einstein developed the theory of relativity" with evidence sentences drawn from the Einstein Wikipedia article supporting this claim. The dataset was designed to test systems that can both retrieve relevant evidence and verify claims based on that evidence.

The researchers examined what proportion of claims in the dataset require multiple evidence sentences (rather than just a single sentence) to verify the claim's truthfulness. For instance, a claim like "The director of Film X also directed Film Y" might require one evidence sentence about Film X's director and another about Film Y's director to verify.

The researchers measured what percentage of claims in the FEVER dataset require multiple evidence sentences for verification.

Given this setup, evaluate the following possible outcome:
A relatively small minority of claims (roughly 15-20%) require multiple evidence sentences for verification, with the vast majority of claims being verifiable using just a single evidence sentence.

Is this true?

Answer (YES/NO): YES